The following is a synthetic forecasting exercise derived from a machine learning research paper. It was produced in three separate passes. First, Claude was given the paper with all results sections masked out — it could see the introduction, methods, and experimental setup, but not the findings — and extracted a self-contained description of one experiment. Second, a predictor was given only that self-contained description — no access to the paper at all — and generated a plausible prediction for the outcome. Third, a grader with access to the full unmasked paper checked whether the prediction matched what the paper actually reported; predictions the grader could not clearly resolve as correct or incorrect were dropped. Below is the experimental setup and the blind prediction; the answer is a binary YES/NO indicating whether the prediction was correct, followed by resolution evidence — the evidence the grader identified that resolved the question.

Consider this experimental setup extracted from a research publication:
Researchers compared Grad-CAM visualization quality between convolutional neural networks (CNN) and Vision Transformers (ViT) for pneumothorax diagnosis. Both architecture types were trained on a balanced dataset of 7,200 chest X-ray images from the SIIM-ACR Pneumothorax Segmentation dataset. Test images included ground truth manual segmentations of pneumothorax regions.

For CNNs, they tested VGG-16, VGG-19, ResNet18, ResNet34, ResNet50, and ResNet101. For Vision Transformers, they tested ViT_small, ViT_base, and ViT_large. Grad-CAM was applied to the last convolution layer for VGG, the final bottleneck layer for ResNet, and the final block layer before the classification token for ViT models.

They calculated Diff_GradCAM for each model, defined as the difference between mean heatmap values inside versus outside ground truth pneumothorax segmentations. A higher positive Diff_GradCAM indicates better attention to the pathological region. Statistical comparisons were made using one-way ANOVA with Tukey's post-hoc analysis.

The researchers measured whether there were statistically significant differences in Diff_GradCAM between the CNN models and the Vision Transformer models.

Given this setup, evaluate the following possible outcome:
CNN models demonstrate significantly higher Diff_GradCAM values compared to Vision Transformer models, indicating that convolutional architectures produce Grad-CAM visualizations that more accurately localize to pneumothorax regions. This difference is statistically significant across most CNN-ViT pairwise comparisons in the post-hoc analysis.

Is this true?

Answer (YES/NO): YES